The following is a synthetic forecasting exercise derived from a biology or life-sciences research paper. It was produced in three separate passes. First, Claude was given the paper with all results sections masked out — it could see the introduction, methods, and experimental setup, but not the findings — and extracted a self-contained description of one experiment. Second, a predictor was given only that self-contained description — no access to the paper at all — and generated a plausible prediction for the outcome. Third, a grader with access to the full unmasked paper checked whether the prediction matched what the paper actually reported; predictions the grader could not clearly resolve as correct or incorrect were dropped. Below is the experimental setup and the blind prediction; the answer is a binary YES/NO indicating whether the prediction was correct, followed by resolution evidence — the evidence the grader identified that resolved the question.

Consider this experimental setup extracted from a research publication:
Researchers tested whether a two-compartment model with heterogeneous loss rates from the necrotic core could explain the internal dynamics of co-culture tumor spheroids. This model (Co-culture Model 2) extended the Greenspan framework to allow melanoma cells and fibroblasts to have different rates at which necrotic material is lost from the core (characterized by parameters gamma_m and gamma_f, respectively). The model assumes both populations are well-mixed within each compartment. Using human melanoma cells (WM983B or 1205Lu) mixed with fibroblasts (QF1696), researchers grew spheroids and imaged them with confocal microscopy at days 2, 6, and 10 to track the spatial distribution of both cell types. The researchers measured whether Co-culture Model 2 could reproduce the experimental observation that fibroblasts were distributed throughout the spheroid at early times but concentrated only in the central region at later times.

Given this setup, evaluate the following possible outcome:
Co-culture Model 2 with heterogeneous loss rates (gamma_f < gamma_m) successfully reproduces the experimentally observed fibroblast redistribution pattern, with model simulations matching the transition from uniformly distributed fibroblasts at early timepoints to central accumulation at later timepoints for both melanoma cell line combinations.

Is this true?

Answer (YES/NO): NO